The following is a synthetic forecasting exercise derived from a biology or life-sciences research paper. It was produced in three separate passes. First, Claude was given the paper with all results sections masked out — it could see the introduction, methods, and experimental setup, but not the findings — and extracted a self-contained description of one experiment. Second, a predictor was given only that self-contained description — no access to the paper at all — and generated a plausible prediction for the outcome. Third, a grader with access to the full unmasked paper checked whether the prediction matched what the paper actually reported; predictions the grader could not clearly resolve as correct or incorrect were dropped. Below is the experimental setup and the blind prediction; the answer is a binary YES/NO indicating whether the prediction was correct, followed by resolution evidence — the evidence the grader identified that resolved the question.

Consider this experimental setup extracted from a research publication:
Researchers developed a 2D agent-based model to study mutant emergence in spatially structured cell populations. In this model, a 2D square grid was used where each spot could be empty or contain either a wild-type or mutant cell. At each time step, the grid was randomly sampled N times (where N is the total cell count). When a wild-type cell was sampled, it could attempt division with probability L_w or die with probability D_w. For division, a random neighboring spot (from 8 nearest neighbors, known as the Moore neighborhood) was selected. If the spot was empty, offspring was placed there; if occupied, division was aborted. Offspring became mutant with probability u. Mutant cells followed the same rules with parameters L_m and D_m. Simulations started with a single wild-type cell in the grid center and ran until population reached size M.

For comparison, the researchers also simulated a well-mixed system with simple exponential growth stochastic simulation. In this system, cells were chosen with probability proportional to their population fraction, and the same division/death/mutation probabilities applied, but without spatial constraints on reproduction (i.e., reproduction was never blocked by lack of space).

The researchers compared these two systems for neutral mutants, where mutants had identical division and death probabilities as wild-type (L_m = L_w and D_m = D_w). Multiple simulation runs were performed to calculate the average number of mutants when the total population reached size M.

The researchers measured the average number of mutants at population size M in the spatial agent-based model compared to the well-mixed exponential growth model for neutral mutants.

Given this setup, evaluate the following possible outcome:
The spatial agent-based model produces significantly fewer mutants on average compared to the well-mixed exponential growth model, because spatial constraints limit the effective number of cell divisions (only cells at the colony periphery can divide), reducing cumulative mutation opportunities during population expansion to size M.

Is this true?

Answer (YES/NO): NO